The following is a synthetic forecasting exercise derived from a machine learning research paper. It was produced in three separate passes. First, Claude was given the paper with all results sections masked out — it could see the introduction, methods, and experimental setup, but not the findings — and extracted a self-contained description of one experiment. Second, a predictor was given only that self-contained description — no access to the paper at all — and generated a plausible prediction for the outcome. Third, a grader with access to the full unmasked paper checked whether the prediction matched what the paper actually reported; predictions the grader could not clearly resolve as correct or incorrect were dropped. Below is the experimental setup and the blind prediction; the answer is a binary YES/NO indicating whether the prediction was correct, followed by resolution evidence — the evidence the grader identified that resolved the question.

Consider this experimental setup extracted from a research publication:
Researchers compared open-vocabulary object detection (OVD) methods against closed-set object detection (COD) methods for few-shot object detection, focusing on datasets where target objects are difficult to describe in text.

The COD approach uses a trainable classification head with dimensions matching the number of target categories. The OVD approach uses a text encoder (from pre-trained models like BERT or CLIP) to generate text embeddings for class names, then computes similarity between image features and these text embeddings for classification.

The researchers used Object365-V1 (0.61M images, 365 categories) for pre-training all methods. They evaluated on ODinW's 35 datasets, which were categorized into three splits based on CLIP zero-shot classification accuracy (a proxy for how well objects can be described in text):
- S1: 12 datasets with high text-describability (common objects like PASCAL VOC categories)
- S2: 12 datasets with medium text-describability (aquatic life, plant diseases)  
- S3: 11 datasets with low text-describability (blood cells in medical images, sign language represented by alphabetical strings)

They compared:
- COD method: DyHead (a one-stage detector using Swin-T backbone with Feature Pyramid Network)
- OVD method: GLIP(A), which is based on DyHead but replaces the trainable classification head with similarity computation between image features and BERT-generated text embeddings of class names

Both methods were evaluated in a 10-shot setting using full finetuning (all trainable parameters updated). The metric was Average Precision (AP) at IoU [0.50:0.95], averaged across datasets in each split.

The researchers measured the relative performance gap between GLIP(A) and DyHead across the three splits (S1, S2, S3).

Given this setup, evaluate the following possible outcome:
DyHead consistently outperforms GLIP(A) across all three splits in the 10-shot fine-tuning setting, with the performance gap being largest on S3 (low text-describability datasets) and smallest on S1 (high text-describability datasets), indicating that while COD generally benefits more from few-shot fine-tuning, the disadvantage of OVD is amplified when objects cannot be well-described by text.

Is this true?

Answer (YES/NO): NO